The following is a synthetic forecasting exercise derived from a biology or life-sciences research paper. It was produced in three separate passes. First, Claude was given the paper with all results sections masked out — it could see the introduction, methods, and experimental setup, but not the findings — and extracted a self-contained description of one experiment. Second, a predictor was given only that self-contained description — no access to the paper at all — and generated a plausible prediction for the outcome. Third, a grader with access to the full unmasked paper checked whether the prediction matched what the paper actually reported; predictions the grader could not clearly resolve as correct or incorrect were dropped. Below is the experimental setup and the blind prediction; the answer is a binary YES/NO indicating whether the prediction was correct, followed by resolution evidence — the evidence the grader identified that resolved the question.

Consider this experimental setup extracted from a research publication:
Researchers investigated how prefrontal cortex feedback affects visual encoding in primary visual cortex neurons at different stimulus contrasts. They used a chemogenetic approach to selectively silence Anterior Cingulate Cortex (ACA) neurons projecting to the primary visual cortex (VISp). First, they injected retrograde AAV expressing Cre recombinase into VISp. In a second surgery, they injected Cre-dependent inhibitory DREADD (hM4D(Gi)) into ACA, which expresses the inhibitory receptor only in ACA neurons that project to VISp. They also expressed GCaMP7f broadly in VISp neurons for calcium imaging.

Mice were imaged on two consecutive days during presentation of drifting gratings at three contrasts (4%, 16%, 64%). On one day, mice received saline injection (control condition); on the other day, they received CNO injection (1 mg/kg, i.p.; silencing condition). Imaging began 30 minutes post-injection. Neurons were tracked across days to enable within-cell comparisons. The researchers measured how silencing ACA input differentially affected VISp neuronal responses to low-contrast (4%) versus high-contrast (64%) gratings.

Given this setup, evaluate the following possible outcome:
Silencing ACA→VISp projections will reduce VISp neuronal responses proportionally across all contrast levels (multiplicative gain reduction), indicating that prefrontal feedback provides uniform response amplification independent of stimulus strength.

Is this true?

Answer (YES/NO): NO